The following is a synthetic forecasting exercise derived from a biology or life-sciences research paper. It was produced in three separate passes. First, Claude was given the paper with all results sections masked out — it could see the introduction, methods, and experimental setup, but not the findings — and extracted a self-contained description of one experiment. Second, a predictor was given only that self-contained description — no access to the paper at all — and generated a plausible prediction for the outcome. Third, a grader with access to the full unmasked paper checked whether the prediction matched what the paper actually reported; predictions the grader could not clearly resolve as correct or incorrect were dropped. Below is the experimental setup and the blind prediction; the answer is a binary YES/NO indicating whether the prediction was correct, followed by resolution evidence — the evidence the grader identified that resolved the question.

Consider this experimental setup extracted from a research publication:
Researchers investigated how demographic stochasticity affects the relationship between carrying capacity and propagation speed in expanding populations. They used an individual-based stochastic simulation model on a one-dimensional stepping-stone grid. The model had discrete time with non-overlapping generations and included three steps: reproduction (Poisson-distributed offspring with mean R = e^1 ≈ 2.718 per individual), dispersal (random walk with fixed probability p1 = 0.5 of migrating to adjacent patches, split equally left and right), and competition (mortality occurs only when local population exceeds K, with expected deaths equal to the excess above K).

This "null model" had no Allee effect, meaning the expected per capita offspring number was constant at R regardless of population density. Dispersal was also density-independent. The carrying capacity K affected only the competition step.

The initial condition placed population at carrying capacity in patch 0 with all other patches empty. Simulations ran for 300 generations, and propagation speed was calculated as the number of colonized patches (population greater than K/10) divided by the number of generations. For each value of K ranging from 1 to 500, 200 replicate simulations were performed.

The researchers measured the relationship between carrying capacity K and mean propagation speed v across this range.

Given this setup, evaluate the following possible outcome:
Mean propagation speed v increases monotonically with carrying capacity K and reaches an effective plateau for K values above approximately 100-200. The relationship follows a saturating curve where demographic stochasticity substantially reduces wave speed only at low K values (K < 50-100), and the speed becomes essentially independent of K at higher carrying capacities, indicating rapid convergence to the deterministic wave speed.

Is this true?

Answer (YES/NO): NO